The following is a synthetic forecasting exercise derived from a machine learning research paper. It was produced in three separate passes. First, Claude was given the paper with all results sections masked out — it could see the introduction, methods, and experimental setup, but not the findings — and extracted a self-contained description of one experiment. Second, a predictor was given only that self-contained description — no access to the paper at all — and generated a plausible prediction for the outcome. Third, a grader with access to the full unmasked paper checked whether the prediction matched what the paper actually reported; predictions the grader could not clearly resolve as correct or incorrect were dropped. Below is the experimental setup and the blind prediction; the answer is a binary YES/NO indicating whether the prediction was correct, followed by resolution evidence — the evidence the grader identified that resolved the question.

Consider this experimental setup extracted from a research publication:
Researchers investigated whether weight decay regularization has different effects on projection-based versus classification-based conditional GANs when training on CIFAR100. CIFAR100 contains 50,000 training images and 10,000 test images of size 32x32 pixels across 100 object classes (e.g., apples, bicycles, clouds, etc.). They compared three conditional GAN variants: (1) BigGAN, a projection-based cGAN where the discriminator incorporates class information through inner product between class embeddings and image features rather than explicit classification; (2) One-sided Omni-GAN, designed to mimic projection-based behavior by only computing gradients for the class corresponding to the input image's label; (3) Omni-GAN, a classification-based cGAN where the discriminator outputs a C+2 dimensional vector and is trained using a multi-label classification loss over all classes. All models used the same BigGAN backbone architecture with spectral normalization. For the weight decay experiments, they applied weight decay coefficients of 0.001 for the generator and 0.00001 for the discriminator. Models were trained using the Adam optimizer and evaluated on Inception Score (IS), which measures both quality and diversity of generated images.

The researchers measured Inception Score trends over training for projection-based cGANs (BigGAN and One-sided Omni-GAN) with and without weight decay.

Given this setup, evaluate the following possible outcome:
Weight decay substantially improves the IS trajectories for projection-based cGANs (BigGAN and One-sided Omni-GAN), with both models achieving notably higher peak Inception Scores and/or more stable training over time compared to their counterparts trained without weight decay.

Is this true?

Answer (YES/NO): NO